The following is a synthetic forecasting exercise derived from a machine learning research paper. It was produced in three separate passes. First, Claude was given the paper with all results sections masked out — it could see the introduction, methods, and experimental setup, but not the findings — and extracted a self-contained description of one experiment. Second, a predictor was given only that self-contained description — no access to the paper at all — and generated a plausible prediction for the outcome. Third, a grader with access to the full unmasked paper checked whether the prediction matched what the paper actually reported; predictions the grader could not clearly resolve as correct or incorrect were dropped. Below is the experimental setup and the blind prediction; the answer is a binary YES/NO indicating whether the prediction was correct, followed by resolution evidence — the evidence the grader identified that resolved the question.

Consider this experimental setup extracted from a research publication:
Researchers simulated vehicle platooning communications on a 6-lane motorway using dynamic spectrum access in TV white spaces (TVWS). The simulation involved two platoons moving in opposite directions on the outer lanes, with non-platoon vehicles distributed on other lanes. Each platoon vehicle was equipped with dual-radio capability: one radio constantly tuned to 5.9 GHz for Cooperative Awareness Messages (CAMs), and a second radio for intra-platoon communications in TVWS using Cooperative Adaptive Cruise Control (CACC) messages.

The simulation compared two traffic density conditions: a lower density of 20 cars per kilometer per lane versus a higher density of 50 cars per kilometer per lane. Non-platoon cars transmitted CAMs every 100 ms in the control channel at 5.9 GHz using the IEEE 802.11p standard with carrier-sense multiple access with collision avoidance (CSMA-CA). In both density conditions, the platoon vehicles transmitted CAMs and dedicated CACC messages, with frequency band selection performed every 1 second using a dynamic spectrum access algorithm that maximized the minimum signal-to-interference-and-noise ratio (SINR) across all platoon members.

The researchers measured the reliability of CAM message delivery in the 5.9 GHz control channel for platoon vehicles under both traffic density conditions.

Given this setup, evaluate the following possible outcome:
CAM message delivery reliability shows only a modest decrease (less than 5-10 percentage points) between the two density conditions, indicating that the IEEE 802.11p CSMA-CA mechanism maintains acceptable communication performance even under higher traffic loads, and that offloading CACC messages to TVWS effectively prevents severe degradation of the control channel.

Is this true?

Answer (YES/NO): NO